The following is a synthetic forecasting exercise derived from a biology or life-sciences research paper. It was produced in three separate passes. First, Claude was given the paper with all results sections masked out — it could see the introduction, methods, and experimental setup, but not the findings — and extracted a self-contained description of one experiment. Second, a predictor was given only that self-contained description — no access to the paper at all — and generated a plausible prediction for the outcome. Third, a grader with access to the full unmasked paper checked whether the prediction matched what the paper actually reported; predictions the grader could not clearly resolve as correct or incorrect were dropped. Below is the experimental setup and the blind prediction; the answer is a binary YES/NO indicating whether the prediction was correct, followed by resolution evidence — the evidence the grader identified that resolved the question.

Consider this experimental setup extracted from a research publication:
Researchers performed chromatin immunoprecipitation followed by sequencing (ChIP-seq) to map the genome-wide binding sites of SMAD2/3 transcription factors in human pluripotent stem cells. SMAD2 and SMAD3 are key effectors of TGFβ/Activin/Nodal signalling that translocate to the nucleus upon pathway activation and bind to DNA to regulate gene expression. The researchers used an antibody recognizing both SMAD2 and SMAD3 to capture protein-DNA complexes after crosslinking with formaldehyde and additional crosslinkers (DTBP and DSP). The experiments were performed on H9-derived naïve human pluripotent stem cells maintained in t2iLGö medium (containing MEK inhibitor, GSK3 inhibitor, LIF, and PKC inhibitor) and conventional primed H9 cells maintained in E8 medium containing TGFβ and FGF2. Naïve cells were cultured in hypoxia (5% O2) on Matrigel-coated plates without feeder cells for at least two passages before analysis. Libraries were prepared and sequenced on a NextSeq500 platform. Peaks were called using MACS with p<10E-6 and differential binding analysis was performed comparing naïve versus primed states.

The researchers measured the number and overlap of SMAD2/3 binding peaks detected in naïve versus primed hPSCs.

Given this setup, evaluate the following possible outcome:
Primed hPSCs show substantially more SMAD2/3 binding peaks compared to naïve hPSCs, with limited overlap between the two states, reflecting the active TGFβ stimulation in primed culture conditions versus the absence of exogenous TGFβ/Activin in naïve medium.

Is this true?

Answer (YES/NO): NO